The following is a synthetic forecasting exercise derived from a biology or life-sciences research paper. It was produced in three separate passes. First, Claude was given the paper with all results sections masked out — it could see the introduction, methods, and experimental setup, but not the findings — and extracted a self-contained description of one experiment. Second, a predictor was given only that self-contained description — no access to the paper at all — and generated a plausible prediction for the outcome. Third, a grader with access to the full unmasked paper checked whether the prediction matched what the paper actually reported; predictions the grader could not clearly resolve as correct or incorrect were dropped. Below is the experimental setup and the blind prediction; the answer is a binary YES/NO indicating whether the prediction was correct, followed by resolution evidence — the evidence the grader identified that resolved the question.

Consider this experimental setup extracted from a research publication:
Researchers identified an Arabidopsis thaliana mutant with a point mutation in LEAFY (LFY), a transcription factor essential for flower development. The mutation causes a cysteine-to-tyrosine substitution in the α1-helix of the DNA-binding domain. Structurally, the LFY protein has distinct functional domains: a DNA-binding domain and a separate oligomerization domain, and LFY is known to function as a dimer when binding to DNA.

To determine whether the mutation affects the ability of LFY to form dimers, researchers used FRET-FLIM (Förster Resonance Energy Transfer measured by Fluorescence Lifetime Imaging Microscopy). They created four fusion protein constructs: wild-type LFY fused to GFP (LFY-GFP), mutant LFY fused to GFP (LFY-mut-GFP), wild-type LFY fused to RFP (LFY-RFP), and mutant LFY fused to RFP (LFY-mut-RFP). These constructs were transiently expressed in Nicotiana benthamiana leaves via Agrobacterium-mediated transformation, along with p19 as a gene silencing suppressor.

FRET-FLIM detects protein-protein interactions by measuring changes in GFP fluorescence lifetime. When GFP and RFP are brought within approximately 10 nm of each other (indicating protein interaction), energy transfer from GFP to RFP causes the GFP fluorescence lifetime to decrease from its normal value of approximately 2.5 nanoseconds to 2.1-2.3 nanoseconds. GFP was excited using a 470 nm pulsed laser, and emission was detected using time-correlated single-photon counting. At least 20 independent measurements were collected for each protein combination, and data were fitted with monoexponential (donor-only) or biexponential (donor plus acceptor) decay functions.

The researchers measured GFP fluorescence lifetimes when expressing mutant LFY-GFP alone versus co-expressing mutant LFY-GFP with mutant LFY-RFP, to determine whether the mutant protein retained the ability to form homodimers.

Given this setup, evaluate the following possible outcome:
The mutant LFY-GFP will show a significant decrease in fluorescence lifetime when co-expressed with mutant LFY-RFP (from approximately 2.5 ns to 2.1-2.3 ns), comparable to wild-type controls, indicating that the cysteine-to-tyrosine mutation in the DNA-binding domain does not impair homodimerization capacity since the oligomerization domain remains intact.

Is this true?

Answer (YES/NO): YES